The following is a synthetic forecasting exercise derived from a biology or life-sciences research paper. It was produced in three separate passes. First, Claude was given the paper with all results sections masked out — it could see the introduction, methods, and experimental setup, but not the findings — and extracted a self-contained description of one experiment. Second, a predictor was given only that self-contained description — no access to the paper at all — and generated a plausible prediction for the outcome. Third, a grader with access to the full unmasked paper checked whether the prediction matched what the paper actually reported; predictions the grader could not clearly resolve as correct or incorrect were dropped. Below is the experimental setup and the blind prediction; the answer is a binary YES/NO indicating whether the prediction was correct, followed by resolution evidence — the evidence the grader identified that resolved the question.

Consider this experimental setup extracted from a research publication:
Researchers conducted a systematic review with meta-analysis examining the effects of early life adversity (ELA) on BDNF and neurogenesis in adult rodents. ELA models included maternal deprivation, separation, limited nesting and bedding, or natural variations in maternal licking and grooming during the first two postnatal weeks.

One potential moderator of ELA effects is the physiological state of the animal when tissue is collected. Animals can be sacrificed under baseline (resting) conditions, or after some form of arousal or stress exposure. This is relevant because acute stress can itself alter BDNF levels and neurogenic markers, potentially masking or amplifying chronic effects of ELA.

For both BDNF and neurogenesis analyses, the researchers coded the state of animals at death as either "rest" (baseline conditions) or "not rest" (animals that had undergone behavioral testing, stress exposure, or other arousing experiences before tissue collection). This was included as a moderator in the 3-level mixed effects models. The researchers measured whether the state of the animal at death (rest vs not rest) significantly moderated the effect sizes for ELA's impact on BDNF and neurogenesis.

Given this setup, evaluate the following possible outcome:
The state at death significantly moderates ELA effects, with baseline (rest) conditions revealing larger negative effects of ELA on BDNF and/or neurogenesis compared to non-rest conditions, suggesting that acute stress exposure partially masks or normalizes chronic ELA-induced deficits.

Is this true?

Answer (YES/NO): NO